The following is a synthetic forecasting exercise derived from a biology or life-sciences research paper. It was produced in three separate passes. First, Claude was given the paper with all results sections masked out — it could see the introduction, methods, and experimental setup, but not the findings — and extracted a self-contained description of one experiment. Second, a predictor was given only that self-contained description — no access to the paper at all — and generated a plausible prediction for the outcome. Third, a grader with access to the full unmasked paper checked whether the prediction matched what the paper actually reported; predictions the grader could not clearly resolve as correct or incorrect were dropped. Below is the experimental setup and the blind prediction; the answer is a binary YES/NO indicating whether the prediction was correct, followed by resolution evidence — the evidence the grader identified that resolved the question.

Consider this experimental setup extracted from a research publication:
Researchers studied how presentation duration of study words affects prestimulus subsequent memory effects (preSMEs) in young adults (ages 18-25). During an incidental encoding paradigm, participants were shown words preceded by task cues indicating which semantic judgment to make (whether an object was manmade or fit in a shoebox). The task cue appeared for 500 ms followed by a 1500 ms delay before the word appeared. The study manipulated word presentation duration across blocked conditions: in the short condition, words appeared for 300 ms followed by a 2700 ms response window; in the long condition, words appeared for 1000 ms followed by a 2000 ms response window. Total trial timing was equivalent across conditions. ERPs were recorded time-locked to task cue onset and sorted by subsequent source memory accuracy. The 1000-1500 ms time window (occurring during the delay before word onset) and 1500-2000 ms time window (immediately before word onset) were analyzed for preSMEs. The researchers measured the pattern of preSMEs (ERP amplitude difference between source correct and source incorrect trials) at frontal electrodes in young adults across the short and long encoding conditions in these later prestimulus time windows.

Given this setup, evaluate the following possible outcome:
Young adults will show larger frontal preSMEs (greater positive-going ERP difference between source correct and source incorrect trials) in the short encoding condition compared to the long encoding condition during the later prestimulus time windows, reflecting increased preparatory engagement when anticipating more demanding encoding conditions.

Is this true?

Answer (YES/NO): NO